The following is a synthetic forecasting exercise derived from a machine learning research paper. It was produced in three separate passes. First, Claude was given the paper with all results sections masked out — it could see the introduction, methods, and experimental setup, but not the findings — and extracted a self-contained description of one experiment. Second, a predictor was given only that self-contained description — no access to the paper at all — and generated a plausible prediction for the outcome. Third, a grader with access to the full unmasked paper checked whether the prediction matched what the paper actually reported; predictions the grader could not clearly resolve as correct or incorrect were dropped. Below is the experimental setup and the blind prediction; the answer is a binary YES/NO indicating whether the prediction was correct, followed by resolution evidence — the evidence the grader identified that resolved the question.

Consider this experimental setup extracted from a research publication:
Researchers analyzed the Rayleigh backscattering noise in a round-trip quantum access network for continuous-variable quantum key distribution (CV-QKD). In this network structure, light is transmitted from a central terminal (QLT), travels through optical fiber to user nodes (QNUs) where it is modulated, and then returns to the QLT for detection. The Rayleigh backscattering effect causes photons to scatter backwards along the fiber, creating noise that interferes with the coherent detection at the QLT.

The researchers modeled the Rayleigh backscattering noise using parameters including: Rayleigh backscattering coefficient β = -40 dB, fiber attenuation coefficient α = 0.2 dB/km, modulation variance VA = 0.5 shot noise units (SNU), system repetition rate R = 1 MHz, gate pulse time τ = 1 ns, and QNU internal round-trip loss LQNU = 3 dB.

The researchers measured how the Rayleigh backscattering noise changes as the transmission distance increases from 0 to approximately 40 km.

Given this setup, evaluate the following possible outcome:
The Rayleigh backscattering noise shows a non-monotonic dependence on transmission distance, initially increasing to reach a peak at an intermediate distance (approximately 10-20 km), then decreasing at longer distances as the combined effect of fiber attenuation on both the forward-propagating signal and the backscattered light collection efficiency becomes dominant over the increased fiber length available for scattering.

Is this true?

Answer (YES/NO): NO